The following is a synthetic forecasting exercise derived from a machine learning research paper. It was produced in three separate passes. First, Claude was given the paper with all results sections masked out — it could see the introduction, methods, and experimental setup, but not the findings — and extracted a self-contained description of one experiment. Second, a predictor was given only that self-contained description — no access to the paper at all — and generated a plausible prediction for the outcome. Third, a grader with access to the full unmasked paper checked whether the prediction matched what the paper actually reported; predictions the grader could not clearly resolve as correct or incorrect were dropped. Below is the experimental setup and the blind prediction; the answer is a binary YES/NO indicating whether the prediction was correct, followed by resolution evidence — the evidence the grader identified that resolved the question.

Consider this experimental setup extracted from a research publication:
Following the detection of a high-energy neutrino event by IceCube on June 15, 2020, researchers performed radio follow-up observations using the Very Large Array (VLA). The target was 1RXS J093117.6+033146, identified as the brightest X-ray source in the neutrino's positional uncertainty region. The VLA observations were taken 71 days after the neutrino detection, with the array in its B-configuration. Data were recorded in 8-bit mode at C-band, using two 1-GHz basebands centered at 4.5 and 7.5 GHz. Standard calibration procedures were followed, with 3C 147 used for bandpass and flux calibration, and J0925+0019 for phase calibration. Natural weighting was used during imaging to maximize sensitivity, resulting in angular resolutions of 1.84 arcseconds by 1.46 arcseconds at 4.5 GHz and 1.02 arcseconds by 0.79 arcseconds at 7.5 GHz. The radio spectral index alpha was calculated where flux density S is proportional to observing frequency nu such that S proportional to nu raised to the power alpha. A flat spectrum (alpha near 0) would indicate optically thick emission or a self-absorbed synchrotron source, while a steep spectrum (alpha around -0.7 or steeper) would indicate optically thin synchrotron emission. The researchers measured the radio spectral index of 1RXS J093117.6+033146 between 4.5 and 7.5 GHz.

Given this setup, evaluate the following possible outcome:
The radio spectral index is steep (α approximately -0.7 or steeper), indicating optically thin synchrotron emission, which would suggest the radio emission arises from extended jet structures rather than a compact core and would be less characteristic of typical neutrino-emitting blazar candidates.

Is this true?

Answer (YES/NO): NO